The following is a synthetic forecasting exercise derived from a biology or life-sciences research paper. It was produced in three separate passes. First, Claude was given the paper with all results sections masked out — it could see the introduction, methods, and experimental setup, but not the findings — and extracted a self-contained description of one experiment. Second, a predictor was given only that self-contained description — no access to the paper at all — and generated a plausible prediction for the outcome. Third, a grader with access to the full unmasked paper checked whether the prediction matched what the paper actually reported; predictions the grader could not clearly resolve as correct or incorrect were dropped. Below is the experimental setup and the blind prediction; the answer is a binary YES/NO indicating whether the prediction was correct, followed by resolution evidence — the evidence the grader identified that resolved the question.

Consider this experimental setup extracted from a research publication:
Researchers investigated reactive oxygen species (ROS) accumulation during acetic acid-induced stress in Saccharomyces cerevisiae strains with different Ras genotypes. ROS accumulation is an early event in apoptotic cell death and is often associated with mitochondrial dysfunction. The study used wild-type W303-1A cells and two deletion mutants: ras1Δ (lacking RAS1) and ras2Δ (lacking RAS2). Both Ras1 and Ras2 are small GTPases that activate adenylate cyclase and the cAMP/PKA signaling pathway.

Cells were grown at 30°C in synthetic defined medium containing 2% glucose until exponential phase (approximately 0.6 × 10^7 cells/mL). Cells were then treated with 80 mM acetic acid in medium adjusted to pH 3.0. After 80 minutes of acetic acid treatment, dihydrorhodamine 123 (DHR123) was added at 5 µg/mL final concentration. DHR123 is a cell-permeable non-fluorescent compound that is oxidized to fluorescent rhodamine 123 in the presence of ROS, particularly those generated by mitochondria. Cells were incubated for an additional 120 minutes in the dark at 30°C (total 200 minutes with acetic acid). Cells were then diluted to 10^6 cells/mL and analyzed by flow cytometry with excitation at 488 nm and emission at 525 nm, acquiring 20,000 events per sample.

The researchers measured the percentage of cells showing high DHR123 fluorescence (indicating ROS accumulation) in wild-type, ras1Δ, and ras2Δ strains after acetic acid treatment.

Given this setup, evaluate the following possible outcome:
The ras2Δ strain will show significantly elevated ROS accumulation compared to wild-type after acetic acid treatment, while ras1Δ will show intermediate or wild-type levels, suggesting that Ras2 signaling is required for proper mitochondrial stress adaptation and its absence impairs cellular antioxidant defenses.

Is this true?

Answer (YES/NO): NO